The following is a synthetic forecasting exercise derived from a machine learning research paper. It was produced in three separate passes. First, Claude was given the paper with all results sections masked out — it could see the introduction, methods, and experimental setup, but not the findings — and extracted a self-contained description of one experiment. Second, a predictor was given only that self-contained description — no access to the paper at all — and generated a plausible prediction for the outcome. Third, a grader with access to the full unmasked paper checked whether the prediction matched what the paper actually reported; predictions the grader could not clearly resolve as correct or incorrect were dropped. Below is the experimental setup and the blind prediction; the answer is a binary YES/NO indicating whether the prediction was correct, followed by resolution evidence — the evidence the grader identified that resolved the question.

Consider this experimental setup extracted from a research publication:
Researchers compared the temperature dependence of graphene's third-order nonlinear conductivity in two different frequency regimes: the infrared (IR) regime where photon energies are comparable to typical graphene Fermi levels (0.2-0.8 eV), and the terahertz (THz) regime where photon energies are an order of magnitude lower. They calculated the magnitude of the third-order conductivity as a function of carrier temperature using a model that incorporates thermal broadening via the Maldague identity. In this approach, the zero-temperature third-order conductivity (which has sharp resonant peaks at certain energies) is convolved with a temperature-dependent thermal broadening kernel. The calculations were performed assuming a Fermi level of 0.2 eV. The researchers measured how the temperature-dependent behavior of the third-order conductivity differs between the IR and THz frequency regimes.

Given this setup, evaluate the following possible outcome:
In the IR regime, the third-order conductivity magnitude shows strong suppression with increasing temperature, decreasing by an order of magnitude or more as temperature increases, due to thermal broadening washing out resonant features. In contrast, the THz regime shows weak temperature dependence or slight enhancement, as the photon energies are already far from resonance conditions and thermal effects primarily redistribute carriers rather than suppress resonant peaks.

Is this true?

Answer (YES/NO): NO